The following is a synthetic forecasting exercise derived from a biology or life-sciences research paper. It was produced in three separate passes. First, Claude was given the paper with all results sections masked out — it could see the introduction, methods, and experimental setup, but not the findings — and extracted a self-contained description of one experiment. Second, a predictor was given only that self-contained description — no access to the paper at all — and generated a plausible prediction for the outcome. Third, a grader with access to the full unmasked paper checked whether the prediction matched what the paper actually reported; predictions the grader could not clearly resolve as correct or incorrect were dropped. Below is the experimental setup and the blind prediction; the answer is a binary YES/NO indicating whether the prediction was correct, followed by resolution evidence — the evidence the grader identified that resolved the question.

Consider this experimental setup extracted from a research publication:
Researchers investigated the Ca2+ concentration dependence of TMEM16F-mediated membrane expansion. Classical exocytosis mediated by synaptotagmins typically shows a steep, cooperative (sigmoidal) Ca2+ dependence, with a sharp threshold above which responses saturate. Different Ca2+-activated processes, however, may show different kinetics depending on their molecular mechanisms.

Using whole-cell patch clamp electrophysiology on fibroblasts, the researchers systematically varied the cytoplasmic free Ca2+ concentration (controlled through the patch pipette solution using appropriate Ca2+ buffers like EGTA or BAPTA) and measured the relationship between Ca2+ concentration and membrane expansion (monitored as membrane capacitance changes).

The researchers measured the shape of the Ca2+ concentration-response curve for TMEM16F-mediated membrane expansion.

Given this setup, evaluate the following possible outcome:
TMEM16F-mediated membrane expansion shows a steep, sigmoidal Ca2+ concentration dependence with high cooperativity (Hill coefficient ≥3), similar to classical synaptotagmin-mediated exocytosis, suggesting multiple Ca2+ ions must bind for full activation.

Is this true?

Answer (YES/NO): NO